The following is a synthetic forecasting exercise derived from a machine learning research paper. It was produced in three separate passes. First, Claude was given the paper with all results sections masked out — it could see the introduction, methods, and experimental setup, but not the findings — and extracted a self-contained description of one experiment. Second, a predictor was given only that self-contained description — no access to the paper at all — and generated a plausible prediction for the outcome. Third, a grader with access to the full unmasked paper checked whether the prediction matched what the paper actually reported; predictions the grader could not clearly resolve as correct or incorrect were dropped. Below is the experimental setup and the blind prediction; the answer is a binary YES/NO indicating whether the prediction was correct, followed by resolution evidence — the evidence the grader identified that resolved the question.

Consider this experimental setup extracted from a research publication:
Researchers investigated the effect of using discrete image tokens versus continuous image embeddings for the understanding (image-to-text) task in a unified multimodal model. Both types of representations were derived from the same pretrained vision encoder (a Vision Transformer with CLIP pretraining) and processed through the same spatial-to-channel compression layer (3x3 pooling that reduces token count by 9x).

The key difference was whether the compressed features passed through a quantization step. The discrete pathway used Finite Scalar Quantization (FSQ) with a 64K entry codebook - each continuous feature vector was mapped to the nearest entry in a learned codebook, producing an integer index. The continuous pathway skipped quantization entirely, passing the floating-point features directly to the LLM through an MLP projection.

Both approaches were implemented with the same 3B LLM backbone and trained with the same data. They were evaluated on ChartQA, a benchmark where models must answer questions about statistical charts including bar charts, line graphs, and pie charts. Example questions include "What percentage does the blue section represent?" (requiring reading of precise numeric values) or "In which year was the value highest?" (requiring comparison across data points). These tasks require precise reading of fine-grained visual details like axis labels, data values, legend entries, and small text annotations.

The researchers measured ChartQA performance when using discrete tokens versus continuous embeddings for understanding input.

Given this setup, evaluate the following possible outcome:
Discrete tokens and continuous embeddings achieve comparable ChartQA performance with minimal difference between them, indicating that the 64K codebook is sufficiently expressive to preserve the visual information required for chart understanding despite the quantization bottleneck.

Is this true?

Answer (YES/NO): NO